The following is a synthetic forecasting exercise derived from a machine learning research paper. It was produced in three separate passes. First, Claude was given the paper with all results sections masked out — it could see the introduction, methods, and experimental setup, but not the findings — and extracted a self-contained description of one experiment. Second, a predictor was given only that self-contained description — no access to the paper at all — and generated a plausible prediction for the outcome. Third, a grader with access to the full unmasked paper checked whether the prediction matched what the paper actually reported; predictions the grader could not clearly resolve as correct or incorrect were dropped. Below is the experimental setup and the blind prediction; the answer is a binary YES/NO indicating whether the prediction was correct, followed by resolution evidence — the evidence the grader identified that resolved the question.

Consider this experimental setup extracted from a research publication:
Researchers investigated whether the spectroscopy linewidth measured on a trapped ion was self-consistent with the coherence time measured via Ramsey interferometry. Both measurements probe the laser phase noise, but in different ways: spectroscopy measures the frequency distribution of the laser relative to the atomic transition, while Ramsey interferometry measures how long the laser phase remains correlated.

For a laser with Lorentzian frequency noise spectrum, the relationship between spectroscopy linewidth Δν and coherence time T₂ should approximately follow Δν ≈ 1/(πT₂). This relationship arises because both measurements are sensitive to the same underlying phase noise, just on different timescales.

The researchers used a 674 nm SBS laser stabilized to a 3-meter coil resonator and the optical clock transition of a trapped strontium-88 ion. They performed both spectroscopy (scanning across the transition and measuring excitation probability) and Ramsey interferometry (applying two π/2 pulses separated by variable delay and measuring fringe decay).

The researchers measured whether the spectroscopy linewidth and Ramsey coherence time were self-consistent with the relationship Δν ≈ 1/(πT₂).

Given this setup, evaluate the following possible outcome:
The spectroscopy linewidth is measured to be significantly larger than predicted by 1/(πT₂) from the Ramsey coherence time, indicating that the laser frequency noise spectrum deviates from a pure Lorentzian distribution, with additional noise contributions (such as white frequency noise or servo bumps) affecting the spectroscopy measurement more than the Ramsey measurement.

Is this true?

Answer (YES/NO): NO